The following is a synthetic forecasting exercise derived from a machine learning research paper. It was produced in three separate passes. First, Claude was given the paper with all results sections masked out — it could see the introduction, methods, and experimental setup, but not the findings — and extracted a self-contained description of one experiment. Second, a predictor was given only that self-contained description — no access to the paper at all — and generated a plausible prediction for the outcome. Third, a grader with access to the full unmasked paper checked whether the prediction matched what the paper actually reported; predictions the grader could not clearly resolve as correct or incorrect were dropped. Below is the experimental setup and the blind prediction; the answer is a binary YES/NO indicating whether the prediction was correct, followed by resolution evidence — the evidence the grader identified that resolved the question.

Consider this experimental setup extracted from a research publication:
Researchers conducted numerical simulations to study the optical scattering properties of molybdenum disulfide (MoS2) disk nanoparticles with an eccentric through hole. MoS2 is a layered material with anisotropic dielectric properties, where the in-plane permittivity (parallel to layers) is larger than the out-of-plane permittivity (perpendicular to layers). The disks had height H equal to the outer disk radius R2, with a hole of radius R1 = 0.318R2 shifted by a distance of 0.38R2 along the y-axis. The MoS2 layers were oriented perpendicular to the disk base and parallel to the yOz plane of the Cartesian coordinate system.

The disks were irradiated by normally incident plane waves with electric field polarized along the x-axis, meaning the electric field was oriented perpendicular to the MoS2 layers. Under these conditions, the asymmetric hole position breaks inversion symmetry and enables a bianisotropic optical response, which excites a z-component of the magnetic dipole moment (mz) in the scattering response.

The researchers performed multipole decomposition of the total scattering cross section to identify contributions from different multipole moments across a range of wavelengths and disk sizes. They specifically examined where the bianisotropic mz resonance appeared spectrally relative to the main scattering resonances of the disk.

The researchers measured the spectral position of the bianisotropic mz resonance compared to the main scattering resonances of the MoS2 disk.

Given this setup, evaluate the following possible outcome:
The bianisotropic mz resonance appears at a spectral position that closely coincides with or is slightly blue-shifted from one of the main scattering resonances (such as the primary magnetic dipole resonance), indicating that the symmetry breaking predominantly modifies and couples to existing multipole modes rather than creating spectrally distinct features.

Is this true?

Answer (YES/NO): NO